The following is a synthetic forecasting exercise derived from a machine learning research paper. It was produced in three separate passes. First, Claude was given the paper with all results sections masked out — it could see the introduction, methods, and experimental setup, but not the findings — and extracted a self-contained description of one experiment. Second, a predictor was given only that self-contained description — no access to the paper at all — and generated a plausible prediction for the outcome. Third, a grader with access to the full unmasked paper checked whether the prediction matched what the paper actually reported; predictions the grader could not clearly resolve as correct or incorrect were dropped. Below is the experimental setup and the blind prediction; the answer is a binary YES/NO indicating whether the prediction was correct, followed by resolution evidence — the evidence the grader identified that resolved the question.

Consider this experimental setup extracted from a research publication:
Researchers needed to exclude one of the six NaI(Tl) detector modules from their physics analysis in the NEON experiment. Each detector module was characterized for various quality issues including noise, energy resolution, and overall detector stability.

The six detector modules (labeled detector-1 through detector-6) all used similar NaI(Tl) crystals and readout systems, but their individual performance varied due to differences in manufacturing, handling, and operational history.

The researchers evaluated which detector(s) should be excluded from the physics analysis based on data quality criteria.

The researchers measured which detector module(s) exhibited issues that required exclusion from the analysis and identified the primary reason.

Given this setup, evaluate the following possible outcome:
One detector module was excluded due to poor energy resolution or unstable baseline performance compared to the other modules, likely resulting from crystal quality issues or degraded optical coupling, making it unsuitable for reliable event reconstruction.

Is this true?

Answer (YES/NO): NO